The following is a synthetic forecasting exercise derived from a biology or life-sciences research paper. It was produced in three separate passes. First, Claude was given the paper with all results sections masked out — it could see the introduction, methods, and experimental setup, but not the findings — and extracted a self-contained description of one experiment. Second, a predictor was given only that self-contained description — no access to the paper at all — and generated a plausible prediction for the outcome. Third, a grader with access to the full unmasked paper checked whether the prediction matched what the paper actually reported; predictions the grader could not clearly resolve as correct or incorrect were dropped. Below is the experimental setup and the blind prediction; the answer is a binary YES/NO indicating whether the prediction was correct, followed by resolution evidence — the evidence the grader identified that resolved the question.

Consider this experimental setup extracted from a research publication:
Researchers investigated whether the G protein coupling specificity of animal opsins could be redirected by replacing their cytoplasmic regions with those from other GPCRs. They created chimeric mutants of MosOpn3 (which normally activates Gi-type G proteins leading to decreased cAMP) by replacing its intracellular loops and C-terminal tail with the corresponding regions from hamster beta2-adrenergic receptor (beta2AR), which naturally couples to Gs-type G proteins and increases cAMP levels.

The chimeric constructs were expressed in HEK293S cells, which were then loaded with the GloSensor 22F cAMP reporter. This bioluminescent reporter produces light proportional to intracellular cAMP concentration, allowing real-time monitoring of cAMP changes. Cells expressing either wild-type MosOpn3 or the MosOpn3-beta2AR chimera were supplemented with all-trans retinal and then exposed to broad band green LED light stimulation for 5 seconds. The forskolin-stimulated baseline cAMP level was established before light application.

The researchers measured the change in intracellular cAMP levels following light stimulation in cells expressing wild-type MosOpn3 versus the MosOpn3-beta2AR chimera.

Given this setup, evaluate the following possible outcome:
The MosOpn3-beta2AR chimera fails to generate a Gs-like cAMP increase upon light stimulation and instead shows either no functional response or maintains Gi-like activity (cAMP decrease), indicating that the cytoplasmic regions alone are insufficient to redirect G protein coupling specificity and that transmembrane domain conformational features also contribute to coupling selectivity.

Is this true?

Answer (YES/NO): NO